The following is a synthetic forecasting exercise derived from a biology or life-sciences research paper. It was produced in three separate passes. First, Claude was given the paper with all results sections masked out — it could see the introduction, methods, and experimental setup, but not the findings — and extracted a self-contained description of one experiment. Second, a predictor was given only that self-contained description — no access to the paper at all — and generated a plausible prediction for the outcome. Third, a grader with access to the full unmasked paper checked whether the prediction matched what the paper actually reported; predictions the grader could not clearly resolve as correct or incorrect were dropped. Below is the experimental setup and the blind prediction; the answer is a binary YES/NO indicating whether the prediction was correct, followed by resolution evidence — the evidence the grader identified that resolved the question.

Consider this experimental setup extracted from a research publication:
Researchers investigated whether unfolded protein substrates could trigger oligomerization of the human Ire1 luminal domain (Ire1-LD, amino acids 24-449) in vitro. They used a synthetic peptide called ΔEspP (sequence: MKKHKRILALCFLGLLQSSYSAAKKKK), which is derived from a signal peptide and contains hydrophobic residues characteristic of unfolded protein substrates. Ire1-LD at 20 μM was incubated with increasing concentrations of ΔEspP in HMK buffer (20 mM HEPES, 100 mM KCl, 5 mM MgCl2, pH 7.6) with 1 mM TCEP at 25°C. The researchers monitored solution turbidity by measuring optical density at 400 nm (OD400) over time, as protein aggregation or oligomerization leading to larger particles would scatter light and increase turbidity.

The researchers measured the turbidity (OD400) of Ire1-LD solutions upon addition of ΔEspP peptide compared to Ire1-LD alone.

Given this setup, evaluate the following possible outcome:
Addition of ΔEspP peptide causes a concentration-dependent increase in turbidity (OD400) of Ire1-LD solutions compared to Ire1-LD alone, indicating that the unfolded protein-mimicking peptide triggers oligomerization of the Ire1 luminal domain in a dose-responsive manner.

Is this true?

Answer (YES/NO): YES